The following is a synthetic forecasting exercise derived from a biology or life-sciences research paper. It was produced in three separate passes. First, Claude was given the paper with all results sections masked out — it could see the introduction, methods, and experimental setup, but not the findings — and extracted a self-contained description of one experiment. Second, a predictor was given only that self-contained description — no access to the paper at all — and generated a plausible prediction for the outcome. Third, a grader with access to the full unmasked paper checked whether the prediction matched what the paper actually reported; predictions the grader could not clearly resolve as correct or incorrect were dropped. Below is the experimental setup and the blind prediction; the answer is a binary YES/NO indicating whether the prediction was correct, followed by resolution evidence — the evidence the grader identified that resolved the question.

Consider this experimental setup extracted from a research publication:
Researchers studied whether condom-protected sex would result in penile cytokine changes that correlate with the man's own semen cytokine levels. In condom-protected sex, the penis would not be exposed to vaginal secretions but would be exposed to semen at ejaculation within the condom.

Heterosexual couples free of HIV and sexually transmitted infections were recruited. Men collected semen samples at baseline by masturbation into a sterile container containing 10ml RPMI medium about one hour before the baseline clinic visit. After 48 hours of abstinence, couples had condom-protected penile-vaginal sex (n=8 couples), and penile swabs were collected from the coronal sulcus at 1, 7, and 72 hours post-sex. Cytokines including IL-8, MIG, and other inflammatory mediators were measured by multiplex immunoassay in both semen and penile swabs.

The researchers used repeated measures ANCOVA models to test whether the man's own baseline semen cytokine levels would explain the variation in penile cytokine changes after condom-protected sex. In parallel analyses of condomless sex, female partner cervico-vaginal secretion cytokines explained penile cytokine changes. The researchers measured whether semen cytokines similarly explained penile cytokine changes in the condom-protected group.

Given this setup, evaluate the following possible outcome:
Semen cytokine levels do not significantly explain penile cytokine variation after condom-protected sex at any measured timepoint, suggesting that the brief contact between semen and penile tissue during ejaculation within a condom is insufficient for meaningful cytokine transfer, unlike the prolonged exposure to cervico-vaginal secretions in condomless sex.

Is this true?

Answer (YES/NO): NO